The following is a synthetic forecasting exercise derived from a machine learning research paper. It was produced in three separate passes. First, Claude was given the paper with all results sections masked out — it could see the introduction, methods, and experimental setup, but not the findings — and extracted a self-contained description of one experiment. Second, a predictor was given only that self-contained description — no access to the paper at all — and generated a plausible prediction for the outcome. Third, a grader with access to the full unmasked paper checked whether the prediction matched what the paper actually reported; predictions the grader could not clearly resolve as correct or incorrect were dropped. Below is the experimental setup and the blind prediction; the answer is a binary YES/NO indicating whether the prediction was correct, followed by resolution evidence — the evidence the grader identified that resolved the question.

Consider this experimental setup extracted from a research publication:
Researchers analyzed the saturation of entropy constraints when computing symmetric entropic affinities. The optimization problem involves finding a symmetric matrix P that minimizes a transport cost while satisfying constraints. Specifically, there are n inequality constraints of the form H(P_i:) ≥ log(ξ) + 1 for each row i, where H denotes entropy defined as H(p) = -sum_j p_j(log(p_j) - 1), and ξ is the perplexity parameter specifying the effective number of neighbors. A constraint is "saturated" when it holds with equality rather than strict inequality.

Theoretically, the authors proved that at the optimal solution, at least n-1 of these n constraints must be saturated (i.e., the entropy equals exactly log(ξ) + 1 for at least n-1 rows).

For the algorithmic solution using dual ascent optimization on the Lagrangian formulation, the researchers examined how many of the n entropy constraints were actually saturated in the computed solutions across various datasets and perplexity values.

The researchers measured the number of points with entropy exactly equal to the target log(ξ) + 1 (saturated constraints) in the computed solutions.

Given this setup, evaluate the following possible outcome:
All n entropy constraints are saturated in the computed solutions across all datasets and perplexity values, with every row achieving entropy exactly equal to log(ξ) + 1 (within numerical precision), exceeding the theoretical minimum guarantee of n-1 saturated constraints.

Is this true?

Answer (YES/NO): YES